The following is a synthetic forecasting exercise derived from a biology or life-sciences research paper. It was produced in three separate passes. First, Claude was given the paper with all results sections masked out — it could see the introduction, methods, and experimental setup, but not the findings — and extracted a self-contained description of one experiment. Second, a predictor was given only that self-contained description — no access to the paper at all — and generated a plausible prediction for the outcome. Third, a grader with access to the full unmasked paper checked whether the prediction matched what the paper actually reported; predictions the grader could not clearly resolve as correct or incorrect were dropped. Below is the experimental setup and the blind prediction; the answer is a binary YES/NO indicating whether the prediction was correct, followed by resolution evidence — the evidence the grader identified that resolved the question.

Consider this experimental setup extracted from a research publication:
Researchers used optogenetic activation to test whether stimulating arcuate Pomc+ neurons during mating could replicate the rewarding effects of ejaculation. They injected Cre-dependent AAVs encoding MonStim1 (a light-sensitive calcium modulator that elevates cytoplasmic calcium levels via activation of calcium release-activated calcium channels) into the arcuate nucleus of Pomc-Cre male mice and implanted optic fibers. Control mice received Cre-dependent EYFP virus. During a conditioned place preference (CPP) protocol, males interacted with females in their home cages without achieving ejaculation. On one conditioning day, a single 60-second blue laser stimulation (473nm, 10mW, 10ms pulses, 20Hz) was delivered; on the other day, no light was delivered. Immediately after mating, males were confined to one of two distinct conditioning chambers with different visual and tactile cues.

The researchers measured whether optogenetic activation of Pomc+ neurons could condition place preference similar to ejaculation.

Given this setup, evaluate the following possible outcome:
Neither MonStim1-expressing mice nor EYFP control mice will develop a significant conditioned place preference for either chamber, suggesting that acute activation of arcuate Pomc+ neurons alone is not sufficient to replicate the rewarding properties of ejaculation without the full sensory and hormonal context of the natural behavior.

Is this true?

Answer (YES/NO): NO